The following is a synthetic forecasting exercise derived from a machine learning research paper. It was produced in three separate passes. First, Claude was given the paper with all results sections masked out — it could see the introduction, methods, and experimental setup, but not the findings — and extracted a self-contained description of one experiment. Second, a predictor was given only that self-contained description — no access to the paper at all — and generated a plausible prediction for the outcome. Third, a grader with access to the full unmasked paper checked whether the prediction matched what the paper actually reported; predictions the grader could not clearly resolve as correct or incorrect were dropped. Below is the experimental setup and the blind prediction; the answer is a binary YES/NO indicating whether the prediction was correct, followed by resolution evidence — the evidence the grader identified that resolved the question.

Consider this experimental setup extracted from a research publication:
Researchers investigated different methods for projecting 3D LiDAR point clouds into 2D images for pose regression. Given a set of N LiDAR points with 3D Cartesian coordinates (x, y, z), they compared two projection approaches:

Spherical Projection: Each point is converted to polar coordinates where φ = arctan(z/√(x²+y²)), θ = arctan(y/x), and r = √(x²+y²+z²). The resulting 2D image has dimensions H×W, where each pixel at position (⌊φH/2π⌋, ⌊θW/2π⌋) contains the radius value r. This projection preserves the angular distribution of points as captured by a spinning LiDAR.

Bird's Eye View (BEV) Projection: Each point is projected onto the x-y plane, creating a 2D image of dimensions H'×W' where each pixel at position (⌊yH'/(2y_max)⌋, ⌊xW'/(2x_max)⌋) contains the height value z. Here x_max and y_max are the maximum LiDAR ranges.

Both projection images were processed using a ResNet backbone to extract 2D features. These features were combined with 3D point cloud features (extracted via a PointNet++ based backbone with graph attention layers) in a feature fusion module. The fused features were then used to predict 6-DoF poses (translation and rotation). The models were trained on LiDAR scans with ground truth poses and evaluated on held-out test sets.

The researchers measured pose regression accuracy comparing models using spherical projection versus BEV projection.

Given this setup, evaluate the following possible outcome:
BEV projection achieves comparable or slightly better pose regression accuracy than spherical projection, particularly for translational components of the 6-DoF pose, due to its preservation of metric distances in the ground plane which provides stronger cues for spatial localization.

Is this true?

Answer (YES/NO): NO